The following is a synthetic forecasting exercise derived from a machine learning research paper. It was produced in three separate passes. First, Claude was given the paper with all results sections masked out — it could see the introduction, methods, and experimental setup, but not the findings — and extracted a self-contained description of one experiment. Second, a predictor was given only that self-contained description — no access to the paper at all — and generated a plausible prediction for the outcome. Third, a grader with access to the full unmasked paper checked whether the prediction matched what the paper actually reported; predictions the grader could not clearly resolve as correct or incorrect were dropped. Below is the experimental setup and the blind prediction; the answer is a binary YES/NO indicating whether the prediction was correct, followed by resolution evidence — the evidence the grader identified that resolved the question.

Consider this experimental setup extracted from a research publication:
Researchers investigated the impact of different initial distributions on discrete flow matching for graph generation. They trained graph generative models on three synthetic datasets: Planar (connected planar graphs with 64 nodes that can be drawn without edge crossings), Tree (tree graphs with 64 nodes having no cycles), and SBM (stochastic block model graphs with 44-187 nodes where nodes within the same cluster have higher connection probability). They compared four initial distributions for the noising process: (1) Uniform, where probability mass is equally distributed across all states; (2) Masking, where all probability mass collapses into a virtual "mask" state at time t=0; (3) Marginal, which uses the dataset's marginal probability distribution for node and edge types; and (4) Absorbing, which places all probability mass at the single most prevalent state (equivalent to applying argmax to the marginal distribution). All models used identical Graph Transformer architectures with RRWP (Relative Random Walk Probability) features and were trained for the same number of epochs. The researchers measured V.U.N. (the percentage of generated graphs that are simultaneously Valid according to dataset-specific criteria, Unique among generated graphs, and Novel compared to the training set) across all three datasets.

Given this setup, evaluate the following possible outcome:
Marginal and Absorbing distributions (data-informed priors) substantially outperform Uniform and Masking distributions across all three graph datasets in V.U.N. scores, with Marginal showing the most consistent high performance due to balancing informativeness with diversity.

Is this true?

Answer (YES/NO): NO